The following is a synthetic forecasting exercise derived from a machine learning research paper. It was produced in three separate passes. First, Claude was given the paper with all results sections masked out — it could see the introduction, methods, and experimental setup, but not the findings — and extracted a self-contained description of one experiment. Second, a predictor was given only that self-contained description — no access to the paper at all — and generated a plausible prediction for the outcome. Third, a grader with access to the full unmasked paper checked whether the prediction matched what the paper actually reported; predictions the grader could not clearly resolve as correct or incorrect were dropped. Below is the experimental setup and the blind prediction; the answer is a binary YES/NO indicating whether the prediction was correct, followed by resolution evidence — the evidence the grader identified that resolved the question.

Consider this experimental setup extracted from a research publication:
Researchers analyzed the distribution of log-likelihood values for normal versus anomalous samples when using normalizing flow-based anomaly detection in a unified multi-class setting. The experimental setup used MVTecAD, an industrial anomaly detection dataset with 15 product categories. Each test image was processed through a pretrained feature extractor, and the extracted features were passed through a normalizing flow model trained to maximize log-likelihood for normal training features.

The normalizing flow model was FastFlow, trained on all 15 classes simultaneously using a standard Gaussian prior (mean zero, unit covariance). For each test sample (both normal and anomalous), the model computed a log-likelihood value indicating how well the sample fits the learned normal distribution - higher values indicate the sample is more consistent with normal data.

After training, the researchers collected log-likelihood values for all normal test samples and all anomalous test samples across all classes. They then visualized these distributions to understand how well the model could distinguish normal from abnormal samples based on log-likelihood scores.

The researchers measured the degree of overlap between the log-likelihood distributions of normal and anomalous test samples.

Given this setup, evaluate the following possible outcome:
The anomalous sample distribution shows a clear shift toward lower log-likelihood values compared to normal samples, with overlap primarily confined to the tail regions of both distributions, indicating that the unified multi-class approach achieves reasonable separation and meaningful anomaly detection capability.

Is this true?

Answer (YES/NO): NO